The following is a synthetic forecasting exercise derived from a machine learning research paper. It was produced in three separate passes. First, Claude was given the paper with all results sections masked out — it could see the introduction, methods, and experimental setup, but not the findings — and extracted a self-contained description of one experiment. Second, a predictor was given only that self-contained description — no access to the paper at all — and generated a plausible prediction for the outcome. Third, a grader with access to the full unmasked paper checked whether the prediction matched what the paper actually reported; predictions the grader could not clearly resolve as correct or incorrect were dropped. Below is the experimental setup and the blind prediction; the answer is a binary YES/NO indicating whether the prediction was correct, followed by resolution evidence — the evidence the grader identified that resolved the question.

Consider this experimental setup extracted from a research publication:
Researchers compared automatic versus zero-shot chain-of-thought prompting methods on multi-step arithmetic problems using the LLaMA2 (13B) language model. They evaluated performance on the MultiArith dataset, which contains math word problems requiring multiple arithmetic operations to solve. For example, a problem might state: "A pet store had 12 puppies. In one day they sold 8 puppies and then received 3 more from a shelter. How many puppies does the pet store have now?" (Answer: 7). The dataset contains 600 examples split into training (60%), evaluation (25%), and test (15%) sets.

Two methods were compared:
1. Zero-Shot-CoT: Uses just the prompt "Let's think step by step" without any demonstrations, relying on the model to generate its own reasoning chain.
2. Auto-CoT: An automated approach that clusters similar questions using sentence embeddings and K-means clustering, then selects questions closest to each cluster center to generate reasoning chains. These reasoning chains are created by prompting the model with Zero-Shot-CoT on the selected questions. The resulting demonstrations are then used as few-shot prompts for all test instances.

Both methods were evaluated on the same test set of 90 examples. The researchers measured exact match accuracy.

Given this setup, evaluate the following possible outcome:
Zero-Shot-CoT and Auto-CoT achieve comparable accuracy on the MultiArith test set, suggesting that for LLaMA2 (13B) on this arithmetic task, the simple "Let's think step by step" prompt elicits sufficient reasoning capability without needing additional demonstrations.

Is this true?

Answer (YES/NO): NO